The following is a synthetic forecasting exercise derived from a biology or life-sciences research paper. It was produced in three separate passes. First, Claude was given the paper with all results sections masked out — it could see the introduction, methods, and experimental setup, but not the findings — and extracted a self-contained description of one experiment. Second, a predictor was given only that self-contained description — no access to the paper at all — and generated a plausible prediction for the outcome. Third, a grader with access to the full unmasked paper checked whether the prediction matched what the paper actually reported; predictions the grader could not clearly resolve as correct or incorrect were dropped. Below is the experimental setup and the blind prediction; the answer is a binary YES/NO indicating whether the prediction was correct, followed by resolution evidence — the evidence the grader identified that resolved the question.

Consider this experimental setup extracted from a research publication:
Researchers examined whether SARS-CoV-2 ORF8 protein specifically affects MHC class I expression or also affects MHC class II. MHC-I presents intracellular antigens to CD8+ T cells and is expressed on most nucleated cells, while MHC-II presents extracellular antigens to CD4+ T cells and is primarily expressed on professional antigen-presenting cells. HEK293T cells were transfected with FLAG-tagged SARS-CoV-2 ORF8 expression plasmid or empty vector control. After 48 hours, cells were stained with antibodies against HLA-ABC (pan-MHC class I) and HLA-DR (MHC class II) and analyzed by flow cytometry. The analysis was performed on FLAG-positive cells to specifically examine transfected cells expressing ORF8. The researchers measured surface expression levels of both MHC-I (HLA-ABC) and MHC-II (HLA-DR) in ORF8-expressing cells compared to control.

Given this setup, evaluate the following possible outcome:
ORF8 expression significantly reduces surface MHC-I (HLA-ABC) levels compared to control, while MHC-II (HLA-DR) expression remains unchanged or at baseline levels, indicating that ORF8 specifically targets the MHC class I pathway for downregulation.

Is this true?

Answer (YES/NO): YES